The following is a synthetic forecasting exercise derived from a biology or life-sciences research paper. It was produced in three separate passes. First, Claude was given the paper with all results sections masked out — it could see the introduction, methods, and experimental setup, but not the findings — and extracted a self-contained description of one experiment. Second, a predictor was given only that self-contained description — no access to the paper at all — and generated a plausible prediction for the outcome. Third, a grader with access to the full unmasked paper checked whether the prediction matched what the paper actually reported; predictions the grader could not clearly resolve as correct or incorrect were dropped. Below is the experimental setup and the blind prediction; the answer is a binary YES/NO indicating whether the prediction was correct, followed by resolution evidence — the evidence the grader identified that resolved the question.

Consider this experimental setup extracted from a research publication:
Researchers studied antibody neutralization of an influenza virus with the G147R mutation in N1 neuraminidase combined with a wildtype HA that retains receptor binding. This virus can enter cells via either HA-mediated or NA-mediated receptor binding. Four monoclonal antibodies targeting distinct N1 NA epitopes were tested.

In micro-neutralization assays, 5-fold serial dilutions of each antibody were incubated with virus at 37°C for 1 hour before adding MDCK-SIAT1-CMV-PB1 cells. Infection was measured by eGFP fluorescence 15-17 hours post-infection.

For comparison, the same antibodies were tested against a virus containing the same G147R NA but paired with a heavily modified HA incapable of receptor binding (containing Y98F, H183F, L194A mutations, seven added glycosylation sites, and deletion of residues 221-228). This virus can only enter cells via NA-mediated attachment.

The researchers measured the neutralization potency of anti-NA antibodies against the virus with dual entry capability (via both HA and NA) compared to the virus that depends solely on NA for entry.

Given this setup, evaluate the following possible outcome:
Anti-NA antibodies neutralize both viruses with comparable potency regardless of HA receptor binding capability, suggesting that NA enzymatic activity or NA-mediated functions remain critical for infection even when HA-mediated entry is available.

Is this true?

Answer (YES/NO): NO